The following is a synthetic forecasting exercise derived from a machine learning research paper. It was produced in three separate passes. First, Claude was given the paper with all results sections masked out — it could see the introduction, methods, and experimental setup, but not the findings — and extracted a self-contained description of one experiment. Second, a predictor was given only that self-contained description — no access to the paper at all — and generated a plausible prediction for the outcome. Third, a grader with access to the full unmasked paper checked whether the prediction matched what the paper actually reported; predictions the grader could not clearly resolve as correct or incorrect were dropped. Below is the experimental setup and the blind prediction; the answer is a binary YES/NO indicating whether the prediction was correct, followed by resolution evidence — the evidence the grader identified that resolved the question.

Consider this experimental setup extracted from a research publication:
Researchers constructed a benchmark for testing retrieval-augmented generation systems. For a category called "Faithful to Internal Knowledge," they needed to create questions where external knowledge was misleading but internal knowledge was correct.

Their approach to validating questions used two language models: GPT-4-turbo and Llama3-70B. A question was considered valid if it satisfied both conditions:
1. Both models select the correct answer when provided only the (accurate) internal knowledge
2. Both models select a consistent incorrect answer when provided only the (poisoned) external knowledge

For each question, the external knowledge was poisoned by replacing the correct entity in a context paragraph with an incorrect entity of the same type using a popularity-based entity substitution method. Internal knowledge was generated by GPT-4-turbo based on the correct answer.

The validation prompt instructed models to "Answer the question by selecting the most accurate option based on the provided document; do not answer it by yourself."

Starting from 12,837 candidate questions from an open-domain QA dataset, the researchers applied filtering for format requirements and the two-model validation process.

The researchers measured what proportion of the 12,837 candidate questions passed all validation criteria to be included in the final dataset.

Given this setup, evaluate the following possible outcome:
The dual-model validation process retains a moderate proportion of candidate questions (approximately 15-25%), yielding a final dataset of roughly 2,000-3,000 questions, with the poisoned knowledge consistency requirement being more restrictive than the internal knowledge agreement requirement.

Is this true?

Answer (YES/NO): NO